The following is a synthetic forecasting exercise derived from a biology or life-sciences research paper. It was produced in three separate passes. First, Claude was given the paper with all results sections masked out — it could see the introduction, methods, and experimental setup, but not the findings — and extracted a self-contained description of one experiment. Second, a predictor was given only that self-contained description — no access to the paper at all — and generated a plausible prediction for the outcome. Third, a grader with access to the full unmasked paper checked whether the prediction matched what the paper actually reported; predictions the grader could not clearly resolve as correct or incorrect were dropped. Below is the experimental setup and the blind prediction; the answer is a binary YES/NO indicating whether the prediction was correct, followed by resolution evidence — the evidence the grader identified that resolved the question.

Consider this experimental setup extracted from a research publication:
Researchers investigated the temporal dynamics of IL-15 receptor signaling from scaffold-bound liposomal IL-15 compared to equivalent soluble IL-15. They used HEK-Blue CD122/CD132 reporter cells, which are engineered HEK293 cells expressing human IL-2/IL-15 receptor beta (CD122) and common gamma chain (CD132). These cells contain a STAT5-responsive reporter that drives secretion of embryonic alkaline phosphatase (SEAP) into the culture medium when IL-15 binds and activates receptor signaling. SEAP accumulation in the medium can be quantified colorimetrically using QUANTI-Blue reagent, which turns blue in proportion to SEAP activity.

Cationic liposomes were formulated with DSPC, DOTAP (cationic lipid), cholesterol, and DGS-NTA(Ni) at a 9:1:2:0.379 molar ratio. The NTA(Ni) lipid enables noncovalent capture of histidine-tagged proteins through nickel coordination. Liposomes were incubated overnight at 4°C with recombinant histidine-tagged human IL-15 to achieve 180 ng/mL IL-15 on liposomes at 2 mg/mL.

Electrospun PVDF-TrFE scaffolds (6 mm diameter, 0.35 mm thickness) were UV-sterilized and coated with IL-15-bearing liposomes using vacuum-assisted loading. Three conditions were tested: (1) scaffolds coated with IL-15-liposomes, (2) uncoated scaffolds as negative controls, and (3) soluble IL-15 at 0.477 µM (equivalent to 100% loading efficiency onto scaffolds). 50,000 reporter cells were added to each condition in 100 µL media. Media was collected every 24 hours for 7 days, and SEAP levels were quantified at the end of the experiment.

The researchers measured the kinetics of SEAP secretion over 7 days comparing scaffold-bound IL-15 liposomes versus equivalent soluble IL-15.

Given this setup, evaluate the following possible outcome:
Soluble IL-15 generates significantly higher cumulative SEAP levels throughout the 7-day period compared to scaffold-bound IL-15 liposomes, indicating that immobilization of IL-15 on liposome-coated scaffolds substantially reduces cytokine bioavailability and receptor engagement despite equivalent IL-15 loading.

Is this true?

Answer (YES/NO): NO